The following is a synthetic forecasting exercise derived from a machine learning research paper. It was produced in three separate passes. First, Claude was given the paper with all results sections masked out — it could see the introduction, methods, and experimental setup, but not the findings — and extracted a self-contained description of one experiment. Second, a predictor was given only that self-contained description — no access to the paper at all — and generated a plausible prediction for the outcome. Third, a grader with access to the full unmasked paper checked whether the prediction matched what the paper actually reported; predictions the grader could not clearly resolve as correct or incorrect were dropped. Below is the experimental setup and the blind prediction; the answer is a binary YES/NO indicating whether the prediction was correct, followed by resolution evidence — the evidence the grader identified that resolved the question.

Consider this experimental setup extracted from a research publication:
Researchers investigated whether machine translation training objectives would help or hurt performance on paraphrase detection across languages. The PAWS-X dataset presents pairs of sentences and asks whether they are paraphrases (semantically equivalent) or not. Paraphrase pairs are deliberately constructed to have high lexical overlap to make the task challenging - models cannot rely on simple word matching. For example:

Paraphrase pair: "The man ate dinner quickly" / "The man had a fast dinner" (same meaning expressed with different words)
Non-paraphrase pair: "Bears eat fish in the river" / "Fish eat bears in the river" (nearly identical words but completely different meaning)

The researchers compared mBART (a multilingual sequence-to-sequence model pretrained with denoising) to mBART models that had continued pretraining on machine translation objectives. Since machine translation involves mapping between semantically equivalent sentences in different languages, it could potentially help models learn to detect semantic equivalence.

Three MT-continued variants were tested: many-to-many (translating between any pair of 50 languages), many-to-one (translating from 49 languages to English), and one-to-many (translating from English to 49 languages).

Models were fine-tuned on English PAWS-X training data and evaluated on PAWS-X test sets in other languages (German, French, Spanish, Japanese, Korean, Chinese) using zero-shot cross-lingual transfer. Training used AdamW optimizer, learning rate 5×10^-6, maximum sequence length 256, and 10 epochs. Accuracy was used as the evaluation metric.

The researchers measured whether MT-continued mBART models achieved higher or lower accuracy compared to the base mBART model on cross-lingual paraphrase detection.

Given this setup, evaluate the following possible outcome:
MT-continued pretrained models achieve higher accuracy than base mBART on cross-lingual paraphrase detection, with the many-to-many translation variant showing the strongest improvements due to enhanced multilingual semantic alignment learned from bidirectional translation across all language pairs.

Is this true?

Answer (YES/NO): NO